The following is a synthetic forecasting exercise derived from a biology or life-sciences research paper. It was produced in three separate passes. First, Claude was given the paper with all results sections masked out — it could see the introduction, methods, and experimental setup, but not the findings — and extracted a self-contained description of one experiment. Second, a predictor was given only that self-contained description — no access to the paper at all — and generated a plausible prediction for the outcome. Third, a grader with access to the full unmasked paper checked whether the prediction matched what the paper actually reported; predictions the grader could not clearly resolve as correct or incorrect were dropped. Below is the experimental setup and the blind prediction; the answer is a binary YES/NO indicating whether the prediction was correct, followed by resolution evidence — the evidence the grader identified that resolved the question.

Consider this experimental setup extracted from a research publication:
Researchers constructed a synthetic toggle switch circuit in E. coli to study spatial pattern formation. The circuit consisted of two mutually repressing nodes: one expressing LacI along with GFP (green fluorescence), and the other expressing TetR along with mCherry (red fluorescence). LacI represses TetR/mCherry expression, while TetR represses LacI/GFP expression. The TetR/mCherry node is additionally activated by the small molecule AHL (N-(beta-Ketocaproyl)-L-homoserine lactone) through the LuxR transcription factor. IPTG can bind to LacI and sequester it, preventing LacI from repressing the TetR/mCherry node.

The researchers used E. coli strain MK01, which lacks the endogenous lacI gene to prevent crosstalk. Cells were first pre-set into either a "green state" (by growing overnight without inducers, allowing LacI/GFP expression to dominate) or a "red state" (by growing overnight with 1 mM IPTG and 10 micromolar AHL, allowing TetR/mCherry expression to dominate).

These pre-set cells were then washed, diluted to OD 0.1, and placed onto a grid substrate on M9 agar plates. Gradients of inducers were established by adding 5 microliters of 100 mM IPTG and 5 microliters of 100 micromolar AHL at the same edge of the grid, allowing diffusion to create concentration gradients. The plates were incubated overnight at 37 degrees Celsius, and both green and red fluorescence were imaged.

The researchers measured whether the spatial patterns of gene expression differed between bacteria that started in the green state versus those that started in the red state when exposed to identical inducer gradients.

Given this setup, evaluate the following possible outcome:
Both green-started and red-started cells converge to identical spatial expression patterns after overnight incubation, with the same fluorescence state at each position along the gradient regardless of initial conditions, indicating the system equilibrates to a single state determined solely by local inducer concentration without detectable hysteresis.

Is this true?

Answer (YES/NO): NO